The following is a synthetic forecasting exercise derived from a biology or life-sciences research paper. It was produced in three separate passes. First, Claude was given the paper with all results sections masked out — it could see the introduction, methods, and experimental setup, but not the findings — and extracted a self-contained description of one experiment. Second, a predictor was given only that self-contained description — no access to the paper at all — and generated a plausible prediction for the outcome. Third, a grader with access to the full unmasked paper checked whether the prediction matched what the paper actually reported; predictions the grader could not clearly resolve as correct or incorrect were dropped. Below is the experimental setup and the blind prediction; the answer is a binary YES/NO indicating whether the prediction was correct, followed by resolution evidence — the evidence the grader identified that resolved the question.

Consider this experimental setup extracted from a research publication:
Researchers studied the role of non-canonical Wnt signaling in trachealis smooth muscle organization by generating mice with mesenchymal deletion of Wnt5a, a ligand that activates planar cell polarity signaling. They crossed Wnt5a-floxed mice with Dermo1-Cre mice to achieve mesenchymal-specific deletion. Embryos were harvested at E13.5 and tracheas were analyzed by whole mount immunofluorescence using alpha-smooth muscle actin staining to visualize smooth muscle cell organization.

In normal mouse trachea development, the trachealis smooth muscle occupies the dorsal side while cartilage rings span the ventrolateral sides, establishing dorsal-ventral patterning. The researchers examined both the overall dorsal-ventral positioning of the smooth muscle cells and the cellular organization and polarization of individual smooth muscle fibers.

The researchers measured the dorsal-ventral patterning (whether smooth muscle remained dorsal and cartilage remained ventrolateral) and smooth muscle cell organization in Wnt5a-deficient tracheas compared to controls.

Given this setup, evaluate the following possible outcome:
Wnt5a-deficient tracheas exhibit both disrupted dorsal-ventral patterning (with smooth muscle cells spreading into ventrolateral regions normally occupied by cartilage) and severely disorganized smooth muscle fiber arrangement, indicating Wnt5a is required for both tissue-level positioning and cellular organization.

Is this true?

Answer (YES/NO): NO